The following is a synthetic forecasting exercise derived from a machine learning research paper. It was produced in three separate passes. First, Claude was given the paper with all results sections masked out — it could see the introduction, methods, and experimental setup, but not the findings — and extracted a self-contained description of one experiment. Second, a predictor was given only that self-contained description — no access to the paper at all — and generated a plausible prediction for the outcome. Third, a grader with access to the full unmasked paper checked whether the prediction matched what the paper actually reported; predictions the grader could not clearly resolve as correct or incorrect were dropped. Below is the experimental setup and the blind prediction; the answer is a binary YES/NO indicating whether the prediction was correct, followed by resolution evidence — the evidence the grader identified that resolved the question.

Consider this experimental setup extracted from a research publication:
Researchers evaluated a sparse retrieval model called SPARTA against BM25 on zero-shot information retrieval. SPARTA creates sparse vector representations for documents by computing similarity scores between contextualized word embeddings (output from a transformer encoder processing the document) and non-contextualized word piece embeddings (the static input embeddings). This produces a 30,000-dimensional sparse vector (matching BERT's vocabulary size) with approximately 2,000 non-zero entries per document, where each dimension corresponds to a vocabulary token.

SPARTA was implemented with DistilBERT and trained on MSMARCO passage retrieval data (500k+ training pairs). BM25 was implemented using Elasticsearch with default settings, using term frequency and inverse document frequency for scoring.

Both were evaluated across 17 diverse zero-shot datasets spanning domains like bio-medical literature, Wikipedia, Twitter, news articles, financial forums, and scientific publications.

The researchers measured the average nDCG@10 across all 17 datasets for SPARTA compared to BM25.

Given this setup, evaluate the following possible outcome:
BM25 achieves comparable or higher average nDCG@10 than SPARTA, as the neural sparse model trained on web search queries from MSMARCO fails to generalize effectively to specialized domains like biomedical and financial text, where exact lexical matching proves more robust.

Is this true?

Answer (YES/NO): YES